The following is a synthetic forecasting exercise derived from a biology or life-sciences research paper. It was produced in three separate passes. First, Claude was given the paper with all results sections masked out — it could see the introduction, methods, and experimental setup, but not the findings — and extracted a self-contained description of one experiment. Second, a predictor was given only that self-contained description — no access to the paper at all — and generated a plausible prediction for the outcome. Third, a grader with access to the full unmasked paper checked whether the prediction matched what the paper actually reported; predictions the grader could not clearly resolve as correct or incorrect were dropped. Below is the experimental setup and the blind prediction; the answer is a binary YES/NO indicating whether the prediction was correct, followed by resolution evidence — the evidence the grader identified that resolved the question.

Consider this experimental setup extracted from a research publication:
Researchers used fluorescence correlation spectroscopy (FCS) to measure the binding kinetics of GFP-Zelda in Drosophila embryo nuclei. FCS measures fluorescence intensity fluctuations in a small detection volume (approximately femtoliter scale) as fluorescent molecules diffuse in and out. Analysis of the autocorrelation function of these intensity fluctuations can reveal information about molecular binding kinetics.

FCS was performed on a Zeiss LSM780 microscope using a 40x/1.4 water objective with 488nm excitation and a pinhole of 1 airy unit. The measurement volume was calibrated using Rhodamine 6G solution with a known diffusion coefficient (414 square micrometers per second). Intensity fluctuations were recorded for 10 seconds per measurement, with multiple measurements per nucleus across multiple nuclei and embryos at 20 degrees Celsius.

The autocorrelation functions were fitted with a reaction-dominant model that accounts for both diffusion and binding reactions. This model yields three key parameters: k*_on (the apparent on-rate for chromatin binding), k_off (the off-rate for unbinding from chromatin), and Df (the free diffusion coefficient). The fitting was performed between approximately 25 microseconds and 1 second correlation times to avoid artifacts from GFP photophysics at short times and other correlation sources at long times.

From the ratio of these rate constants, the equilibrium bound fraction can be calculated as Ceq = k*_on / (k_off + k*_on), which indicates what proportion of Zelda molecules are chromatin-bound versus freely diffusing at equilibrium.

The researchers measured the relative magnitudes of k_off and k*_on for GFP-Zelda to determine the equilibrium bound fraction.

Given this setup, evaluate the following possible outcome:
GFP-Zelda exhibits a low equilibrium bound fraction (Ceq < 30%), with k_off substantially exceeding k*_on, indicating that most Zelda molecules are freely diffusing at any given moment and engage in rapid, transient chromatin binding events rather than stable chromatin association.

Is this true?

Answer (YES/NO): YES